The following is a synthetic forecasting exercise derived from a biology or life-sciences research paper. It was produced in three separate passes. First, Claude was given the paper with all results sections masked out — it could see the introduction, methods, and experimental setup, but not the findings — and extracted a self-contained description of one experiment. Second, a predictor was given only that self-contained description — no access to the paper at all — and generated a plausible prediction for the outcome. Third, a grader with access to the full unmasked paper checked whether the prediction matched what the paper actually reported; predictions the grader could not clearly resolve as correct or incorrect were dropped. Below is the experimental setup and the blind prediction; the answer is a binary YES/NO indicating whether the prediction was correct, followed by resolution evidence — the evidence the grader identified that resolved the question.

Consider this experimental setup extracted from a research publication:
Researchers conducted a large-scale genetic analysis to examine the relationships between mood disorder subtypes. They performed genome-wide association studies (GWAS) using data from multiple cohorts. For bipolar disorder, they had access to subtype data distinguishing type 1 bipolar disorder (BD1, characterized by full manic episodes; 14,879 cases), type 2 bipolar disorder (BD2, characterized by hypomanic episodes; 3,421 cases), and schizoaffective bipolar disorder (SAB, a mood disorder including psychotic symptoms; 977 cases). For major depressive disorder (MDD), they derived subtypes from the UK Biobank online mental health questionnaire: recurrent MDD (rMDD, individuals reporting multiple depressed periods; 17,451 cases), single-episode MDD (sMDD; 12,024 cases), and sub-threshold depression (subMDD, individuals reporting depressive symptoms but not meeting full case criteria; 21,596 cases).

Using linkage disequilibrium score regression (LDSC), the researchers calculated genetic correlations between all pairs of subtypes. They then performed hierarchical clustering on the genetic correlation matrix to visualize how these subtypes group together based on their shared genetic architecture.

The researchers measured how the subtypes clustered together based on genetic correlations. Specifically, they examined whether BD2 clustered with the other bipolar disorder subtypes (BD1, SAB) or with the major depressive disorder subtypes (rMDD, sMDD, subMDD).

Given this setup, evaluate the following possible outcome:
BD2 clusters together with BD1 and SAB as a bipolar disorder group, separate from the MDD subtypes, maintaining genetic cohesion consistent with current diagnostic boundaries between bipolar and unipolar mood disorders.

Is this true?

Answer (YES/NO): NO